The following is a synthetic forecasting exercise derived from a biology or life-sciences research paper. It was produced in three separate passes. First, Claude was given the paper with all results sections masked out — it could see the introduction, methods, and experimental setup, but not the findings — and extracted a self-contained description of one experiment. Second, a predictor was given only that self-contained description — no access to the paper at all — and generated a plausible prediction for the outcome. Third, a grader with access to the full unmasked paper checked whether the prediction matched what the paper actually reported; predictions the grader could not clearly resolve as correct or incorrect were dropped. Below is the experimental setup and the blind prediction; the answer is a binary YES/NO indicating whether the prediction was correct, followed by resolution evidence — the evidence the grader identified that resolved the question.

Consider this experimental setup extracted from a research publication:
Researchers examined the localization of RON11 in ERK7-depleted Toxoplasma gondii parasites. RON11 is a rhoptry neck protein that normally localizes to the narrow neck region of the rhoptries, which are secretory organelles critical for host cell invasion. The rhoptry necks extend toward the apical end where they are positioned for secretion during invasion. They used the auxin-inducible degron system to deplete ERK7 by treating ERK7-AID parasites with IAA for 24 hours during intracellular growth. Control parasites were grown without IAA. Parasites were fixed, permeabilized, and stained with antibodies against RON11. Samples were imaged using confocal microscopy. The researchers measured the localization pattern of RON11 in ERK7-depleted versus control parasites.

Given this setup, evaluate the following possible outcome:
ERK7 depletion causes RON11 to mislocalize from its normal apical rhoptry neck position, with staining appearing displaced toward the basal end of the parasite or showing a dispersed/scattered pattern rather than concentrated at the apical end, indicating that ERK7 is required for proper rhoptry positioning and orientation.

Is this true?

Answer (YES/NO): YES